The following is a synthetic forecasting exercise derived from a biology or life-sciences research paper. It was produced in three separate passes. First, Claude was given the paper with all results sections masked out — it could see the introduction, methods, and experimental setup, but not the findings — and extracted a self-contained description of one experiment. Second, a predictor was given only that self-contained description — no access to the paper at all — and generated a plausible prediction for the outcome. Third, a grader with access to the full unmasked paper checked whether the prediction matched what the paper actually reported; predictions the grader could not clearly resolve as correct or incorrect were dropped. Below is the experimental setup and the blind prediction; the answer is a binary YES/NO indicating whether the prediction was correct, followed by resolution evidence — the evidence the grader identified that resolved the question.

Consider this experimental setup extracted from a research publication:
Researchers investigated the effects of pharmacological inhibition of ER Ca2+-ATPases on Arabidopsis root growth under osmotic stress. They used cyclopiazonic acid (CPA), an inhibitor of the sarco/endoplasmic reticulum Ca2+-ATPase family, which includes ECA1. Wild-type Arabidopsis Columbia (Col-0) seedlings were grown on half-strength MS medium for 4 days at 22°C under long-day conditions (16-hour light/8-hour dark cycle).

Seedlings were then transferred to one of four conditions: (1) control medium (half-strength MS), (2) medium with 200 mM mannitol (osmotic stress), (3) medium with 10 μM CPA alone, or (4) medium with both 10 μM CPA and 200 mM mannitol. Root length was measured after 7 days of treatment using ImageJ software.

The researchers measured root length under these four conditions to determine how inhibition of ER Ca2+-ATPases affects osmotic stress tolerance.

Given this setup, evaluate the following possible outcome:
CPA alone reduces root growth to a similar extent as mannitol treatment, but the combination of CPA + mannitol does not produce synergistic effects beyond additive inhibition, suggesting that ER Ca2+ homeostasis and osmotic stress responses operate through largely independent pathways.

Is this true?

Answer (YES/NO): NO